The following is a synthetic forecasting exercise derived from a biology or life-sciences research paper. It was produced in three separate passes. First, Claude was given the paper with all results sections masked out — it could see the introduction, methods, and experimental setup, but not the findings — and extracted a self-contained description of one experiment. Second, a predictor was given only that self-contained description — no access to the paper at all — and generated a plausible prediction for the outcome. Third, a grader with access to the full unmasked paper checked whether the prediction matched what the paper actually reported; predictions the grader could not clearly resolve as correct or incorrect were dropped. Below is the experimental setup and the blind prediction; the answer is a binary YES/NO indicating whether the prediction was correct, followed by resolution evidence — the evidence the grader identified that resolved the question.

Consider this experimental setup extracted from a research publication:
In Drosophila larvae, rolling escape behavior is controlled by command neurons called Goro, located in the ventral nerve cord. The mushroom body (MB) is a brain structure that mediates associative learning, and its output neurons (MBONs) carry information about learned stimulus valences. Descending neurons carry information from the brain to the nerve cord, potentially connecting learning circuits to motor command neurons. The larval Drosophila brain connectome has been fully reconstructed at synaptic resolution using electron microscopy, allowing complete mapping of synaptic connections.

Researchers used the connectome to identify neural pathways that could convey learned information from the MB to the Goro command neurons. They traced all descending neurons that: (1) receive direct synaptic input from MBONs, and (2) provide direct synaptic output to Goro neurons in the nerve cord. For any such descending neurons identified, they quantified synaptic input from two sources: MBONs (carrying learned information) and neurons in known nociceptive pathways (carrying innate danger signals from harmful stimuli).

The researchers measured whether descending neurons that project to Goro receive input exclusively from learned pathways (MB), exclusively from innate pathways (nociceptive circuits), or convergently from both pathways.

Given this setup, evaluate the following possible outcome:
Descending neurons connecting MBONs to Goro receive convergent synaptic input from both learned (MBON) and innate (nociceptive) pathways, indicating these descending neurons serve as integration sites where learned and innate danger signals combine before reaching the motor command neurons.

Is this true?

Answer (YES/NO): YES